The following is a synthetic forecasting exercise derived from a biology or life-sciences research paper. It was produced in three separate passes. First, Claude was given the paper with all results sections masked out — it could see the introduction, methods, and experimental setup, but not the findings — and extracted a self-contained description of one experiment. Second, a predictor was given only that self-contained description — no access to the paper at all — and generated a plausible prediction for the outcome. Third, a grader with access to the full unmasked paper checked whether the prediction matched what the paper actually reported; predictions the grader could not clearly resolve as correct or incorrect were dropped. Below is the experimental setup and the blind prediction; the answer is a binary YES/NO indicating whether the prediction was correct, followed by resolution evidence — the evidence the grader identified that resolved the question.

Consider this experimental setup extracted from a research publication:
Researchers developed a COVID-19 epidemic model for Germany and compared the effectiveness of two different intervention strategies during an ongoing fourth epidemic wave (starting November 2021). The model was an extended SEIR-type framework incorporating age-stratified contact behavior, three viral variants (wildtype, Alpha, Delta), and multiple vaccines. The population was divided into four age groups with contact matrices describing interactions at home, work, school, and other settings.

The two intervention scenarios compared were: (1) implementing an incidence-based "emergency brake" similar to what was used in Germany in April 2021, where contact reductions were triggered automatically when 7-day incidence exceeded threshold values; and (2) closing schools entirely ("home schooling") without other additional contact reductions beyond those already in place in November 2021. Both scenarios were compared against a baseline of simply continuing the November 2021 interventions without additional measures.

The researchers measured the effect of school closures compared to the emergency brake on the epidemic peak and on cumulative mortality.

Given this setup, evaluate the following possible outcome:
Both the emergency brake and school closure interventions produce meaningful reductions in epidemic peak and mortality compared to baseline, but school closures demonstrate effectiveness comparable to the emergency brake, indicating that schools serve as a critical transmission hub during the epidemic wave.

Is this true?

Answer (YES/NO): NO